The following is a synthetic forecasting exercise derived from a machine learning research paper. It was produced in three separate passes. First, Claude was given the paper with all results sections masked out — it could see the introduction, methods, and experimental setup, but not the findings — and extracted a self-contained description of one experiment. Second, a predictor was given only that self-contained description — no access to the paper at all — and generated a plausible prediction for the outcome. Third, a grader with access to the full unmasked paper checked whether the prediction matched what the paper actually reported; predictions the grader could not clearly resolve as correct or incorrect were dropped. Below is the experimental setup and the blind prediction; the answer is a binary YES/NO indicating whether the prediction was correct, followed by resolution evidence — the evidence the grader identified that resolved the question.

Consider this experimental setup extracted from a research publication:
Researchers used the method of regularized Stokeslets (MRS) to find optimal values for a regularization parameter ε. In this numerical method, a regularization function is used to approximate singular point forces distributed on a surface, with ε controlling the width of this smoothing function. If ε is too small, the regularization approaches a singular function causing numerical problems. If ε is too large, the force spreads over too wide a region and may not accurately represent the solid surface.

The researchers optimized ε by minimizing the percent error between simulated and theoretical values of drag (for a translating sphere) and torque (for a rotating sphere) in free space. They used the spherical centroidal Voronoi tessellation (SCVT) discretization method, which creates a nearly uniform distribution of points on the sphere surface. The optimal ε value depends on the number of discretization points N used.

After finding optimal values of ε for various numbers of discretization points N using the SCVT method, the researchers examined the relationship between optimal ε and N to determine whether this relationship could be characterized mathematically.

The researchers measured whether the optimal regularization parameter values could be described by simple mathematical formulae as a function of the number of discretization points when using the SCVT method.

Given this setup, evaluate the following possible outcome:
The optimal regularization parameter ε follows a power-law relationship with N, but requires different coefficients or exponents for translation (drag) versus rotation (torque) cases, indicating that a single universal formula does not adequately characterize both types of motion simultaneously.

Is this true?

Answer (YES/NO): NO